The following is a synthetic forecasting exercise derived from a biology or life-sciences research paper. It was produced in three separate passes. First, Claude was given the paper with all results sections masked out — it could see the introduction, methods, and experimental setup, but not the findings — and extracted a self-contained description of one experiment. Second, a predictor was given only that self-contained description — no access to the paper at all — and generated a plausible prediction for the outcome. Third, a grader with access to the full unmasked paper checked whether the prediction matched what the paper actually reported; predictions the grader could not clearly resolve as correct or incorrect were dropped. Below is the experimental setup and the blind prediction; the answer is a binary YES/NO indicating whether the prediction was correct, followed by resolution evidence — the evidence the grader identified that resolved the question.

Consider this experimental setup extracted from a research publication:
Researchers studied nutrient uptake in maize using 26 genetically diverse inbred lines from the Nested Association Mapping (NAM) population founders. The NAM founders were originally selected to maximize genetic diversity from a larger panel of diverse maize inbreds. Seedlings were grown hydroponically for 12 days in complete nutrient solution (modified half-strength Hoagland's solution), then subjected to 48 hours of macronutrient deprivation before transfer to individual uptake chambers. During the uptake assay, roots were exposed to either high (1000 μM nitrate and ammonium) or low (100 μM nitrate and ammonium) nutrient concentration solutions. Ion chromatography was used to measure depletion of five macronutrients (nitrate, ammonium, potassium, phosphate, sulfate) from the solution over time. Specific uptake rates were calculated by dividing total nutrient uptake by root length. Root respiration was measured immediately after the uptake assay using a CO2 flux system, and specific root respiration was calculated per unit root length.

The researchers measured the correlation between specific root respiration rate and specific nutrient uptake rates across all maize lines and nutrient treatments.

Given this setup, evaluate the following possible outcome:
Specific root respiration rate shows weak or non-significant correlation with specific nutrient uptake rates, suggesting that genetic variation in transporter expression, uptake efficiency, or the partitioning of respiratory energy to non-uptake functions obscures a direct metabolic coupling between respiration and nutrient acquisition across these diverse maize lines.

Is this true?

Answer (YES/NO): NO